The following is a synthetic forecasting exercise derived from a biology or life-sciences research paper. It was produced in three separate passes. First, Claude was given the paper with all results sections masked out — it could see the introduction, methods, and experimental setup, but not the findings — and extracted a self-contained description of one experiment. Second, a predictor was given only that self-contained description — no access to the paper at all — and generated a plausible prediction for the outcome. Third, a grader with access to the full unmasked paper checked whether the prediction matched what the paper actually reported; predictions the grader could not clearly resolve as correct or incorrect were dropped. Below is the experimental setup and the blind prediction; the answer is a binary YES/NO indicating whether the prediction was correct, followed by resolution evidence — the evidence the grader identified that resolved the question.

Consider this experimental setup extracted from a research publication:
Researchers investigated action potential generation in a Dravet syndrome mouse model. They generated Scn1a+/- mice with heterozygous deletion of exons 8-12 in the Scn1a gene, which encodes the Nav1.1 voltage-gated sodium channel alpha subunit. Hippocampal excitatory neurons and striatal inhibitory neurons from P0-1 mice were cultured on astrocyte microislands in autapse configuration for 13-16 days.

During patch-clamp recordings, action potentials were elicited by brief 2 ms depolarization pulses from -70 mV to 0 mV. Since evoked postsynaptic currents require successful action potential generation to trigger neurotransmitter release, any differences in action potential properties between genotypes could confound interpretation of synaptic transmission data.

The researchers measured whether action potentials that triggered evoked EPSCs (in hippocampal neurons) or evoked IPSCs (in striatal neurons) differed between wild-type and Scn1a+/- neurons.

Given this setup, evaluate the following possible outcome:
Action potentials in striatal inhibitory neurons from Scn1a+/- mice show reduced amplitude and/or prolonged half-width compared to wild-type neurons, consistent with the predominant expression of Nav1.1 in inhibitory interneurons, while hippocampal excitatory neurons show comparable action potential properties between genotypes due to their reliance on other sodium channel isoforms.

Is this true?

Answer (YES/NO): NO